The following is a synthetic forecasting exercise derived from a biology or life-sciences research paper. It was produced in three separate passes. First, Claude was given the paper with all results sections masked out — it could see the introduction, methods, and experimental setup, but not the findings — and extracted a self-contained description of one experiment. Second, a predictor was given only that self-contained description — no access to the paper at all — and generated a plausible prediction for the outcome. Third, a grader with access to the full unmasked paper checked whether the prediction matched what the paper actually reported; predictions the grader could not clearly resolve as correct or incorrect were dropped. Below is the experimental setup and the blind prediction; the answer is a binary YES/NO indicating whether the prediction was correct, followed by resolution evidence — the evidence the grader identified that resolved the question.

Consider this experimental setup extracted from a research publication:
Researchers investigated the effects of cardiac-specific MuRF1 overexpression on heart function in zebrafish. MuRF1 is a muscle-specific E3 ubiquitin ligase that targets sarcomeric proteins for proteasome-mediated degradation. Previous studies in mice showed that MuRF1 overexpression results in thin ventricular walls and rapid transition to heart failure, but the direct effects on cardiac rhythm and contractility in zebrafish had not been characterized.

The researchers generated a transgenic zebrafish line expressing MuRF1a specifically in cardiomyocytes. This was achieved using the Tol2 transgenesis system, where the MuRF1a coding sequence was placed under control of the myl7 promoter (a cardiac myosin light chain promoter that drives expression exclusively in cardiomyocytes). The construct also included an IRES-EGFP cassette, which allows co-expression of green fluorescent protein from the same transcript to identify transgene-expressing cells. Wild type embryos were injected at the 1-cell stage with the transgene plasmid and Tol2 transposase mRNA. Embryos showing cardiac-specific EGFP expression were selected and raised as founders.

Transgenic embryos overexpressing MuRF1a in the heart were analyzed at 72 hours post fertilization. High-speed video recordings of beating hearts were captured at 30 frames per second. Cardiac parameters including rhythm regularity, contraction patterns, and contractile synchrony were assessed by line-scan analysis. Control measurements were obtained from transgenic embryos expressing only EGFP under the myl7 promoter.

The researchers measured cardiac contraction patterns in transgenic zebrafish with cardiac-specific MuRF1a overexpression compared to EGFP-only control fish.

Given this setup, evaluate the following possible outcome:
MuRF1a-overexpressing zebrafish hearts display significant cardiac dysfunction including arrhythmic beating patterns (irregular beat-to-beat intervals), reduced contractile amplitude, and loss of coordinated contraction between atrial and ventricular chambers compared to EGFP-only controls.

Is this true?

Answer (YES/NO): NO